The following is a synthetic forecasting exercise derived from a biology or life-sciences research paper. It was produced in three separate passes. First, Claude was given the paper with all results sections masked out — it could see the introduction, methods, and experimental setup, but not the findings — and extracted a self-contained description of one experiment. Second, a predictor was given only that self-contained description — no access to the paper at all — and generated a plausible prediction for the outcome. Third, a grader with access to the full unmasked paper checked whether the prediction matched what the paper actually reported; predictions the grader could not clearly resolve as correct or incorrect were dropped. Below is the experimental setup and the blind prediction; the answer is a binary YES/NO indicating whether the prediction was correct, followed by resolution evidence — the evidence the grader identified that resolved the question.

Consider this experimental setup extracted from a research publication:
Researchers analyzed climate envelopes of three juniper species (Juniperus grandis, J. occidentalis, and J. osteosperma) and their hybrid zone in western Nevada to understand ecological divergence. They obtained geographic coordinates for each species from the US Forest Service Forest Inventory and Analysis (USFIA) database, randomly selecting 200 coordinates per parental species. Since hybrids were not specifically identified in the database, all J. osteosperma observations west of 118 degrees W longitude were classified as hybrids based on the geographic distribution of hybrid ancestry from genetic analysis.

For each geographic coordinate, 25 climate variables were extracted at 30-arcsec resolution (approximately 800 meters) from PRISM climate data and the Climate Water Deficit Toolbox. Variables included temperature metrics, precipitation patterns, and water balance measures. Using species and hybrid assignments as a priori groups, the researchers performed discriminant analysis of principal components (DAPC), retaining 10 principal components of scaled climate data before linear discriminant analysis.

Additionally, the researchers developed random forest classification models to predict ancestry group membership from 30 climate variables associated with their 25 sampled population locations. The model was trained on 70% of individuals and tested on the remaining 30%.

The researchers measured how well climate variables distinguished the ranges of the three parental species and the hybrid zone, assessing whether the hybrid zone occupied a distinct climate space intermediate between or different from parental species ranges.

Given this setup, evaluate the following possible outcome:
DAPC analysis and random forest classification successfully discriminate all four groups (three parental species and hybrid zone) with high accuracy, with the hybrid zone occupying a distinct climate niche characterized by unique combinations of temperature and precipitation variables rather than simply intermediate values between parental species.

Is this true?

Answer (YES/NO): NO